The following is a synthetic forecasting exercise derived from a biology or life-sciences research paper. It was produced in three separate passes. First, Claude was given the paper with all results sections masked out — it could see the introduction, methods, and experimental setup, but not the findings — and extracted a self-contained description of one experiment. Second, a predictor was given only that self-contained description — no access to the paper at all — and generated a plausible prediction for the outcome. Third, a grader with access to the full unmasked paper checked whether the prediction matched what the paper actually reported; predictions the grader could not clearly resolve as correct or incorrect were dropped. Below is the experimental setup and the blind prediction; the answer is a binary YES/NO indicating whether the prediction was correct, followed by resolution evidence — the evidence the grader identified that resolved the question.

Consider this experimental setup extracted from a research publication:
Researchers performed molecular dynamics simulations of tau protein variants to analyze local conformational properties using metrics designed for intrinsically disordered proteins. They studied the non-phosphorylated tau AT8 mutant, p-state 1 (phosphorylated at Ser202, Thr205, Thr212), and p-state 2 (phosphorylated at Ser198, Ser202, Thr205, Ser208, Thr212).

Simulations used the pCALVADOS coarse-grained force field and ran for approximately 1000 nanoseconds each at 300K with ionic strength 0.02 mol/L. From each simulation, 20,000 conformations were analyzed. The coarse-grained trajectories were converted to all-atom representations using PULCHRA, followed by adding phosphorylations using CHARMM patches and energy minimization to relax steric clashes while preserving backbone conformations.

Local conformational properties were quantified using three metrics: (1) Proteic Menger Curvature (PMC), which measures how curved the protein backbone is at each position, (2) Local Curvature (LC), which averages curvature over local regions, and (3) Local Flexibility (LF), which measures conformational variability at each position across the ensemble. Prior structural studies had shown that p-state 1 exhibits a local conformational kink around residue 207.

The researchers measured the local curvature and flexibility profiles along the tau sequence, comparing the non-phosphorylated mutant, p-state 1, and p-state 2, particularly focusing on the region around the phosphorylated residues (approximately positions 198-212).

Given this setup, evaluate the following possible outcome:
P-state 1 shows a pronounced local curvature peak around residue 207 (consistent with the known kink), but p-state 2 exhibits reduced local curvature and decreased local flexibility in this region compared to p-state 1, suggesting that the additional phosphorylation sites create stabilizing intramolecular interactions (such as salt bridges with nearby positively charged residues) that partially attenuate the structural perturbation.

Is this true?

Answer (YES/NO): NO